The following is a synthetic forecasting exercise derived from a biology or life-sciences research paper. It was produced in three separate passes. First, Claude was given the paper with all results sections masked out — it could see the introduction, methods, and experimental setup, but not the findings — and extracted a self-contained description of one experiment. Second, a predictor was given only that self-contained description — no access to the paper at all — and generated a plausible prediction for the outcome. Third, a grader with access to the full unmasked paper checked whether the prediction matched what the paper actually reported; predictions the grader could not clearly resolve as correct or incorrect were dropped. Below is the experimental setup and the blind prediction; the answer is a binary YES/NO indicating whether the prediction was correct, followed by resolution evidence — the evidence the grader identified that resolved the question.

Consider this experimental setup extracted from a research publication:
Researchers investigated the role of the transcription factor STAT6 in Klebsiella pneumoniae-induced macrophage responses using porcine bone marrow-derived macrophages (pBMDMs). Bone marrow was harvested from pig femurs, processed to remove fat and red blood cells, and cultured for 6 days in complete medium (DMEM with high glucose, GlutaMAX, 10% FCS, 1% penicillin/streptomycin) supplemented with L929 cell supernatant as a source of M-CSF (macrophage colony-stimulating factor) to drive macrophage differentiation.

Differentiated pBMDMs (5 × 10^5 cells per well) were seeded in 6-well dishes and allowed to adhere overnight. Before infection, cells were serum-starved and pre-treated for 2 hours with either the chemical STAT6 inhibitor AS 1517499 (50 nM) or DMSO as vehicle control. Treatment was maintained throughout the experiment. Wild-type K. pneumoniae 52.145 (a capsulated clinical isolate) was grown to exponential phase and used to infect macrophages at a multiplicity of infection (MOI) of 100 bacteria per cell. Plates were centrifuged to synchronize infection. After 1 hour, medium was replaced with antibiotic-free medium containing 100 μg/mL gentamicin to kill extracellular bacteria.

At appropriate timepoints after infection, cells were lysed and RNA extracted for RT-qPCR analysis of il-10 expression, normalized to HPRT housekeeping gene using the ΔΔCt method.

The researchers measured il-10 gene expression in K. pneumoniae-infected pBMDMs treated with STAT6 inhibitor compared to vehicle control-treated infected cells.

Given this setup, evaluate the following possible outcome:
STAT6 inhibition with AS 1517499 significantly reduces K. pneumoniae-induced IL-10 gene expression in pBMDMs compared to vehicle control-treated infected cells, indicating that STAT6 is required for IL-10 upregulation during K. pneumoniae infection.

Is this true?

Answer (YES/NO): NO